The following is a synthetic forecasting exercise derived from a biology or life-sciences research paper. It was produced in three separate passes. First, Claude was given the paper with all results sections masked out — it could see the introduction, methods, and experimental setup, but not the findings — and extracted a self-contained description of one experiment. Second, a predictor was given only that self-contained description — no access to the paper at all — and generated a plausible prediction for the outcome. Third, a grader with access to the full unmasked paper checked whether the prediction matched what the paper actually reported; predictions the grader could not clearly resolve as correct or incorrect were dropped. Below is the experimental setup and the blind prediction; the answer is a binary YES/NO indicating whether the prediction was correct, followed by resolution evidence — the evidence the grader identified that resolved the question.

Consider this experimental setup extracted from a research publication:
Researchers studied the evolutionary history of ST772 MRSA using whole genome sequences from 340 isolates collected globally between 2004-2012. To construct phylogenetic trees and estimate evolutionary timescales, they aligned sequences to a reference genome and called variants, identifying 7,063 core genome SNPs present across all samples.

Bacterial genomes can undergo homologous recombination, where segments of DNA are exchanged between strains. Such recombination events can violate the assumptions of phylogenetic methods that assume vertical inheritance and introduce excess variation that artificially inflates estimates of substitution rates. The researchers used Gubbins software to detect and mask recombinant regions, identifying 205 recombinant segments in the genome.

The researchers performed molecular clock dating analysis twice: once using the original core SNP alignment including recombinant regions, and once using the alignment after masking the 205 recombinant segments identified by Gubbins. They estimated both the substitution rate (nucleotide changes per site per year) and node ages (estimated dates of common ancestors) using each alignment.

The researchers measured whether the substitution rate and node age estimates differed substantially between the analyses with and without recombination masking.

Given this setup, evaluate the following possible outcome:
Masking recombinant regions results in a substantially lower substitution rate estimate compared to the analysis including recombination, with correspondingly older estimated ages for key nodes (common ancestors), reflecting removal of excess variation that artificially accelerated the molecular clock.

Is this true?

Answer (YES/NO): NO